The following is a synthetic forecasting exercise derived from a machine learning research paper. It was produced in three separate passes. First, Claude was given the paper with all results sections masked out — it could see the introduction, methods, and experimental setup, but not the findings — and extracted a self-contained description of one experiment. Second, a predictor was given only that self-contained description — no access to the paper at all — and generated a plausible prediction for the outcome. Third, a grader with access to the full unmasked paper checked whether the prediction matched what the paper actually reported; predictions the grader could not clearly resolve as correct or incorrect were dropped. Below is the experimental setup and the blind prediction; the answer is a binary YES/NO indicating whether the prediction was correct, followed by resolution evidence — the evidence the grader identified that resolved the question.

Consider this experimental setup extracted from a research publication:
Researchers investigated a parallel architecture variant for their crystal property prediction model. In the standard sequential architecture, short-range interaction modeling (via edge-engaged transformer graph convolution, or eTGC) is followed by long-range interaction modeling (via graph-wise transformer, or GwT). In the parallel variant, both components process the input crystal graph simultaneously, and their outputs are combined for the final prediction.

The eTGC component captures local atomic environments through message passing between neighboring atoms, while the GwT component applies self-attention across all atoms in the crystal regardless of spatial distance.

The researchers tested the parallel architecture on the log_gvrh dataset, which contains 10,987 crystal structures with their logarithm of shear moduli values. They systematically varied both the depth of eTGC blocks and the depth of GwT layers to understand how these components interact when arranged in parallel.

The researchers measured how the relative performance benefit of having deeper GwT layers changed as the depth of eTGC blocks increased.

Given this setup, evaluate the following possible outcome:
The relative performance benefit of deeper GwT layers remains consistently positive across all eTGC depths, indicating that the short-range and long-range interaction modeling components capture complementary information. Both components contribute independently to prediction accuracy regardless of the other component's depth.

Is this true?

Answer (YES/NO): NO